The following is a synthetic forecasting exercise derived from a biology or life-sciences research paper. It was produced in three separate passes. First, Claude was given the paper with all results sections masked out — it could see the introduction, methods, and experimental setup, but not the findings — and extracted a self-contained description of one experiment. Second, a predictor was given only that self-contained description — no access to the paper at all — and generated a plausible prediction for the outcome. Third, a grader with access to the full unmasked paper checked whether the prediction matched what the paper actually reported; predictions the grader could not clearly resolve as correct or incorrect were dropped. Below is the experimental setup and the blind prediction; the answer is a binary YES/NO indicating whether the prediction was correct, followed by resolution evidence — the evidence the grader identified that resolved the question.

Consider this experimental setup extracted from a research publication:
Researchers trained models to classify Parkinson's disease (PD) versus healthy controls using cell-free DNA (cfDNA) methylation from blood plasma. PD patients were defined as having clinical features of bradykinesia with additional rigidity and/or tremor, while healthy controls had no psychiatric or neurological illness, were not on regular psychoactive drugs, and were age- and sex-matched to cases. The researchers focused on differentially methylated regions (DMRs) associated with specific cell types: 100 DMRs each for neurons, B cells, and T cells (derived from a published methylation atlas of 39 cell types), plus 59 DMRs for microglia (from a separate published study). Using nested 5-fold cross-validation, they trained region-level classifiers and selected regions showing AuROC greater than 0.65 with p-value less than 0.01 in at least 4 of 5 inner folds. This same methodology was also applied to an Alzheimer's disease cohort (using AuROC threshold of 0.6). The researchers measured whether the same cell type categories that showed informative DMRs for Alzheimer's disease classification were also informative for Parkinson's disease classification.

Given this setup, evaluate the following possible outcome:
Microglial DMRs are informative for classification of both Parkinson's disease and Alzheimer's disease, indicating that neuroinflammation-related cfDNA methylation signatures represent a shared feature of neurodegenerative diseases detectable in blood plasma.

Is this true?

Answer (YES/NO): YES